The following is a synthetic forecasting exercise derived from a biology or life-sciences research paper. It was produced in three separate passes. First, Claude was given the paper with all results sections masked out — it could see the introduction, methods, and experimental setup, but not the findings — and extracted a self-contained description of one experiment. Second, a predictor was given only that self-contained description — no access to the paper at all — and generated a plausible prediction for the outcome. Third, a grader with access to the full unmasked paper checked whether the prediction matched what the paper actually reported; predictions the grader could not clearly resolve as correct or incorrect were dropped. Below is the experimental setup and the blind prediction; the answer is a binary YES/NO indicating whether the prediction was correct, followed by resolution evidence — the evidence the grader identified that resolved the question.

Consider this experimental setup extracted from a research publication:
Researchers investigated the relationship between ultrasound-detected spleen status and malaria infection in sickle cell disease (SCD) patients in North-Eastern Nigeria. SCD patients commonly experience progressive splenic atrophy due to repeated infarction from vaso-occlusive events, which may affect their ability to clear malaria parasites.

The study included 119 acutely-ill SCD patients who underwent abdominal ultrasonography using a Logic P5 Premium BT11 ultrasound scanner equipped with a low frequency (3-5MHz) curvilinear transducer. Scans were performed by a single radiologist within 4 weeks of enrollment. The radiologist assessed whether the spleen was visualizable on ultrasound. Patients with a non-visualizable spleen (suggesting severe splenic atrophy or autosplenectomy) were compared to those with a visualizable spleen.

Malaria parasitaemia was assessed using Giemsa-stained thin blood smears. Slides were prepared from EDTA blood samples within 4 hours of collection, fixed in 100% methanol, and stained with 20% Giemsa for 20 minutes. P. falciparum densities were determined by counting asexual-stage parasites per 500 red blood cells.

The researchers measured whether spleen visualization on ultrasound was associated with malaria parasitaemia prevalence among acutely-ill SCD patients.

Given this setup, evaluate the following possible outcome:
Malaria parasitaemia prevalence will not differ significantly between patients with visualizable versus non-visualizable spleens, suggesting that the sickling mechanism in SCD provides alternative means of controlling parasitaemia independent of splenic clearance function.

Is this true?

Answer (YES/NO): YES